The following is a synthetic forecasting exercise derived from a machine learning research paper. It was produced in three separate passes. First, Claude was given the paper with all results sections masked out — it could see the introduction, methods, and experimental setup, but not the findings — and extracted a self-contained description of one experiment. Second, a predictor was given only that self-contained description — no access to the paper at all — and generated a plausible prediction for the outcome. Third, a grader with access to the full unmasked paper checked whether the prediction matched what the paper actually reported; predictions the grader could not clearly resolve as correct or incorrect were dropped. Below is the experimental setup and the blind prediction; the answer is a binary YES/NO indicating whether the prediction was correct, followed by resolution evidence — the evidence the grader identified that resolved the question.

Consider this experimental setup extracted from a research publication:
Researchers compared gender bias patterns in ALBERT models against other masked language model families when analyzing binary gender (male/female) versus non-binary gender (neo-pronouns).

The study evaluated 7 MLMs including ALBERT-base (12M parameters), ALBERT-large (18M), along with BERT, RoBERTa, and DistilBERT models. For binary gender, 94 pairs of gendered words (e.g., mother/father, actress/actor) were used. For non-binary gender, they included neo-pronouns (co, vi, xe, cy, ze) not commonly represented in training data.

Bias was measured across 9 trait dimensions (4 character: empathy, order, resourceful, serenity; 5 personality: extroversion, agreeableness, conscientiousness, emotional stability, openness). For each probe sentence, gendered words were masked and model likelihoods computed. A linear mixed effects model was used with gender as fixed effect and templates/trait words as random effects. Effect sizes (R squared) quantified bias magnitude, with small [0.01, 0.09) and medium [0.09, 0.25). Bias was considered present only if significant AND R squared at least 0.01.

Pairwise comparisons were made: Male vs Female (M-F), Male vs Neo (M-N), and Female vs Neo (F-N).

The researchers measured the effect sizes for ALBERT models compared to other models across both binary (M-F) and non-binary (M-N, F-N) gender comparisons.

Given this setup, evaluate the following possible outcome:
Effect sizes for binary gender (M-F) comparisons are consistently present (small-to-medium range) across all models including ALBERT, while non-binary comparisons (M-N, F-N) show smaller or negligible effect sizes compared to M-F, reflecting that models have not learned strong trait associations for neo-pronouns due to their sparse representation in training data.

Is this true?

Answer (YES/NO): NO